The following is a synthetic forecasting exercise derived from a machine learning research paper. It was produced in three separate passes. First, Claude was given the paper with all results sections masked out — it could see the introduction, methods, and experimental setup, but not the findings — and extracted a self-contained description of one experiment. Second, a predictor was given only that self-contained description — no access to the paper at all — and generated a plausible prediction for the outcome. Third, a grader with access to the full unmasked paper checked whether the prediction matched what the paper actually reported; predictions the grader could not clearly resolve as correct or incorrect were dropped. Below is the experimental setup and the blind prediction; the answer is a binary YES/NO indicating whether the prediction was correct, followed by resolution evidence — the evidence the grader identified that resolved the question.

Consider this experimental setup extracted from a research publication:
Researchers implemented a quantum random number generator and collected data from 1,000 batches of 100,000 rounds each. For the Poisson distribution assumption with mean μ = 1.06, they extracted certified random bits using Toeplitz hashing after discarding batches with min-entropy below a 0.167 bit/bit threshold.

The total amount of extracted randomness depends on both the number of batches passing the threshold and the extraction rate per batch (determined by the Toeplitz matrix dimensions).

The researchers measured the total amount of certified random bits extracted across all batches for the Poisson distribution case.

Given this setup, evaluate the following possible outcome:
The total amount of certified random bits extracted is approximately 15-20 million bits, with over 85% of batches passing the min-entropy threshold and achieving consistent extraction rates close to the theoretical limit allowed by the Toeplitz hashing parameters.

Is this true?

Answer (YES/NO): NO